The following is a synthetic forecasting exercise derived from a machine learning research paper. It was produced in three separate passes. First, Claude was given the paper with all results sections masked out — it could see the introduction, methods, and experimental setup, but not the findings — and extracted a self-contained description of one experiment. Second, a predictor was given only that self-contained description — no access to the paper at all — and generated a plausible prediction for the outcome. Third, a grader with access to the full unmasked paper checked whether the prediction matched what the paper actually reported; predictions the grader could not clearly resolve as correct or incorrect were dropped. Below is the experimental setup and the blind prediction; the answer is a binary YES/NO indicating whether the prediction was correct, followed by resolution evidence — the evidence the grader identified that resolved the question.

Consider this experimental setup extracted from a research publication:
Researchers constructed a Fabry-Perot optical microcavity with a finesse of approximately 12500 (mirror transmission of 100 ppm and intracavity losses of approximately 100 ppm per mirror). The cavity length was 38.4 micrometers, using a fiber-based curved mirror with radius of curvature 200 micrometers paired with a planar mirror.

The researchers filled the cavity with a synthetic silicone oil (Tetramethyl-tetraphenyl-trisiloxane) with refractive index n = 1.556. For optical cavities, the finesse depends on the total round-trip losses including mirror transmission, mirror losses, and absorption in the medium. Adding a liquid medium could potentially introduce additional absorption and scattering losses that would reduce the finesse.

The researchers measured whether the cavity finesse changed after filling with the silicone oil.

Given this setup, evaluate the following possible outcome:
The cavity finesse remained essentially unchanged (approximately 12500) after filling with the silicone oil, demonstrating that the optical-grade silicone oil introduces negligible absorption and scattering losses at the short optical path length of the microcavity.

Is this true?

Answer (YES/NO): YES